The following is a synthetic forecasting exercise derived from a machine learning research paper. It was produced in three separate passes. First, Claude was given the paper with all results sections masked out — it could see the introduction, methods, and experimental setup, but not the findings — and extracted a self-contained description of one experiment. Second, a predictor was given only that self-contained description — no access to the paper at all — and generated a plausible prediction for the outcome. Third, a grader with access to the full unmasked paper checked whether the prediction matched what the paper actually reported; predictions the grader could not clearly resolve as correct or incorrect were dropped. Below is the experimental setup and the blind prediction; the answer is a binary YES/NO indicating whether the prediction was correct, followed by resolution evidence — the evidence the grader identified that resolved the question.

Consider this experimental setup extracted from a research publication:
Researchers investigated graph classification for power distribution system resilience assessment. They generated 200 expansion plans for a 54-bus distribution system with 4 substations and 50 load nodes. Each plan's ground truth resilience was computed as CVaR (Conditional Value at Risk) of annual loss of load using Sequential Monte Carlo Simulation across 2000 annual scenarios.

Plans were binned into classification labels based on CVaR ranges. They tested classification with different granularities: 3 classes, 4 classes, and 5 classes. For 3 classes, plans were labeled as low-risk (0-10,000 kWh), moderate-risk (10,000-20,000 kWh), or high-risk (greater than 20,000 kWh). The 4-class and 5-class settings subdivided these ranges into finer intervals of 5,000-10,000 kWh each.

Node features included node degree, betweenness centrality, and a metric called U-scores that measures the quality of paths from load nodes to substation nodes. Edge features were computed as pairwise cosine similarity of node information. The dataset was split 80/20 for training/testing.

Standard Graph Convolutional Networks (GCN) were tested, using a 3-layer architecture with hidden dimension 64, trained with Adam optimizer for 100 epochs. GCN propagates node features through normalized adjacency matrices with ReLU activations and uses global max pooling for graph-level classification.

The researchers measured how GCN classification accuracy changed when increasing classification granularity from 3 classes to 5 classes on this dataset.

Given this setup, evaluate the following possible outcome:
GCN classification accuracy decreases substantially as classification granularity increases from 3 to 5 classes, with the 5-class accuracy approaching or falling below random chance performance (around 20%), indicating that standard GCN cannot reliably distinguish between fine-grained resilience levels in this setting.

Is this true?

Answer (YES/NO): NO